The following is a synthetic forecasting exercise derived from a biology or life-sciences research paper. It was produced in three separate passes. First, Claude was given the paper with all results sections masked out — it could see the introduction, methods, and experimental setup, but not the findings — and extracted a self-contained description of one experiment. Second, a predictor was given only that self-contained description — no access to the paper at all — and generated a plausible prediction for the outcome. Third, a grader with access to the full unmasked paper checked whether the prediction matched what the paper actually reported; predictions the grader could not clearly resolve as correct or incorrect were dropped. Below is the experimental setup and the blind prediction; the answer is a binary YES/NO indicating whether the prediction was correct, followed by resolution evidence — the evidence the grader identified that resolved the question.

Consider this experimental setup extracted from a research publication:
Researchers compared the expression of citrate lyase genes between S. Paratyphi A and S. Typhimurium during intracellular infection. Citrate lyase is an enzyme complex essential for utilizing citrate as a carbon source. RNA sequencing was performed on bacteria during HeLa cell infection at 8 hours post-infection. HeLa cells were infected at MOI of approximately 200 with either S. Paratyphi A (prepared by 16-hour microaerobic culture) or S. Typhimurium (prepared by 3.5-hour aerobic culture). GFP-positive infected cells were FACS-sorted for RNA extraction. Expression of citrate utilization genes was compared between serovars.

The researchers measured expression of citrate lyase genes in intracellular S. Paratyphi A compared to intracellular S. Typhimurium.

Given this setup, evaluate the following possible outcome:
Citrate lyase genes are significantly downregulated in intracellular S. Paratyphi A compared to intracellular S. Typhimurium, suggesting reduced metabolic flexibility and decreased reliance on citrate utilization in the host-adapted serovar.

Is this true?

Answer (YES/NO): YES